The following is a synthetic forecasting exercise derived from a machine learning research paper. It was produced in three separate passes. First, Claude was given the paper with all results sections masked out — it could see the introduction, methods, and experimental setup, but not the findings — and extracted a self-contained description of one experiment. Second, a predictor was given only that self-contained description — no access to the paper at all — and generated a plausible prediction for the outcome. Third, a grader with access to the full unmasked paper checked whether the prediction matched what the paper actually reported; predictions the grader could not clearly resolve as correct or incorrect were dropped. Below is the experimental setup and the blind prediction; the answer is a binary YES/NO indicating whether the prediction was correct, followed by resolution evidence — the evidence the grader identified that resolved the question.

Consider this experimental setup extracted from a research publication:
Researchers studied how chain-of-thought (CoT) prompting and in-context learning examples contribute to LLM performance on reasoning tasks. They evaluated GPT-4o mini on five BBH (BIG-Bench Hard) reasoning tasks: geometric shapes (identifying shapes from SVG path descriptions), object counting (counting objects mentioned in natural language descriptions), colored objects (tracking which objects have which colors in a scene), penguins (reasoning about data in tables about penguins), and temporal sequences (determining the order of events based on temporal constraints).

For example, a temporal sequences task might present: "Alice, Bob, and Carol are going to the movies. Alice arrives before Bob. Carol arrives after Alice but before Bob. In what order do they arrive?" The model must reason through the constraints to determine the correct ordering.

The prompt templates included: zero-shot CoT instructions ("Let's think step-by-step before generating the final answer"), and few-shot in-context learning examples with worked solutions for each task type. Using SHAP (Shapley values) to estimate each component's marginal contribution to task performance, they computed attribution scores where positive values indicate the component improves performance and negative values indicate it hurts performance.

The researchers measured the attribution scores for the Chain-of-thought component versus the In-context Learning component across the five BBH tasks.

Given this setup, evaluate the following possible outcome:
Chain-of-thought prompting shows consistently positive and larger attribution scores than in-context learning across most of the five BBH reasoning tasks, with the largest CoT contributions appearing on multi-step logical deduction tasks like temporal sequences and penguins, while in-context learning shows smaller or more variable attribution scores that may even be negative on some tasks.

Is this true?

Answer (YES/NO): NO